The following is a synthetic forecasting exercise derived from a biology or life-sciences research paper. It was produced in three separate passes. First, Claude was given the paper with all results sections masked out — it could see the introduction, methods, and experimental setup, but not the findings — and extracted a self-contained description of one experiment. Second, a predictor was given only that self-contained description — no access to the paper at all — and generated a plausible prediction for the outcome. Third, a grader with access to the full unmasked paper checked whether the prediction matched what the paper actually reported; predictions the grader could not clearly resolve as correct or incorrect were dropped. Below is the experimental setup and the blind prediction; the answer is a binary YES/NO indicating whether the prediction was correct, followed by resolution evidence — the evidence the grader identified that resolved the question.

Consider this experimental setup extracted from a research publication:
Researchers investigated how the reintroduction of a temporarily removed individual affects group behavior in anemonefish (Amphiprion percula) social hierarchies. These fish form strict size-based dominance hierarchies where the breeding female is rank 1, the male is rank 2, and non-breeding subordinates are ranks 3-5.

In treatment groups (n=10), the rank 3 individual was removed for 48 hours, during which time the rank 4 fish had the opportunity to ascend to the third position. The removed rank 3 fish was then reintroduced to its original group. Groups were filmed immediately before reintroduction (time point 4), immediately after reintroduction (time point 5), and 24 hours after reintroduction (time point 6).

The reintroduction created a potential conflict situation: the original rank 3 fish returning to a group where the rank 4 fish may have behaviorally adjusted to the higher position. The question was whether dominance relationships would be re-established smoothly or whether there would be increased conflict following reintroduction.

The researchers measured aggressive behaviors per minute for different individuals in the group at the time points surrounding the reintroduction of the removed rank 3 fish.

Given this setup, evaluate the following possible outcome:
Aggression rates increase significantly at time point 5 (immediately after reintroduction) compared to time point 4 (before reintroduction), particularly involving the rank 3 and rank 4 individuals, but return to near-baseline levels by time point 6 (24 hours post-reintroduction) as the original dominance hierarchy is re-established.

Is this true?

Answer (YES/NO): YES